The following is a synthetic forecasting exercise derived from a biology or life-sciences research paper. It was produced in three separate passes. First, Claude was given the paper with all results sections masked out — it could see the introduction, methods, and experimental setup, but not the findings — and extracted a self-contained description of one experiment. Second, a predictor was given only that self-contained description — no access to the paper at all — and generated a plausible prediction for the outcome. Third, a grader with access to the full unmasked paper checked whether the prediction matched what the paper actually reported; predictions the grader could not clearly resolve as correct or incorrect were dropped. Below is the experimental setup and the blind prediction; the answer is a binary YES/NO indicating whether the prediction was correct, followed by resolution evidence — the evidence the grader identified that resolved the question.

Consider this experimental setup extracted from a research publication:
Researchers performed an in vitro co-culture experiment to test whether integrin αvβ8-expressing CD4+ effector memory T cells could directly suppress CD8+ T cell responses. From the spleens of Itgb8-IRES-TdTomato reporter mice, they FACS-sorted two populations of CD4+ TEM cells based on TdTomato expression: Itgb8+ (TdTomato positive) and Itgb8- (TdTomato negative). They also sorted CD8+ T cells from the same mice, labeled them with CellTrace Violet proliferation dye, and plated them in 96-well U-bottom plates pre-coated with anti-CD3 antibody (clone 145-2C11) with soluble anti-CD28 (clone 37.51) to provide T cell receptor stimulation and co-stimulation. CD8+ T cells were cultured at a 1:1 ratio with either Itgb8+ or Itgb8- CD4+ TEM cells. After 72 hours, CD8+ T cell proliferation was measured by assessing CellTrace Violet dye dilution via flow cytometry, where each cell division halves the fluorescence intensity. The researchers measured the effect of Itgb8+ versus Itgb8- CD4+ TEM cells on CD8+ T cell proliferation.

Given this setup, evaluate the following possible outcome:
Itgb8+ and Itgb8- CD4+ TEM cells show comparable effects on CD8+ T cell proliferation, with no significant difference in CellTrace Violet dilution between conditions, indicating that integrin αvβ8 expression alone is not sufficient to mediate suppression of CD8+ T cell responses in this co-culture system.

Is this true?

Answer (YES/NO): NO